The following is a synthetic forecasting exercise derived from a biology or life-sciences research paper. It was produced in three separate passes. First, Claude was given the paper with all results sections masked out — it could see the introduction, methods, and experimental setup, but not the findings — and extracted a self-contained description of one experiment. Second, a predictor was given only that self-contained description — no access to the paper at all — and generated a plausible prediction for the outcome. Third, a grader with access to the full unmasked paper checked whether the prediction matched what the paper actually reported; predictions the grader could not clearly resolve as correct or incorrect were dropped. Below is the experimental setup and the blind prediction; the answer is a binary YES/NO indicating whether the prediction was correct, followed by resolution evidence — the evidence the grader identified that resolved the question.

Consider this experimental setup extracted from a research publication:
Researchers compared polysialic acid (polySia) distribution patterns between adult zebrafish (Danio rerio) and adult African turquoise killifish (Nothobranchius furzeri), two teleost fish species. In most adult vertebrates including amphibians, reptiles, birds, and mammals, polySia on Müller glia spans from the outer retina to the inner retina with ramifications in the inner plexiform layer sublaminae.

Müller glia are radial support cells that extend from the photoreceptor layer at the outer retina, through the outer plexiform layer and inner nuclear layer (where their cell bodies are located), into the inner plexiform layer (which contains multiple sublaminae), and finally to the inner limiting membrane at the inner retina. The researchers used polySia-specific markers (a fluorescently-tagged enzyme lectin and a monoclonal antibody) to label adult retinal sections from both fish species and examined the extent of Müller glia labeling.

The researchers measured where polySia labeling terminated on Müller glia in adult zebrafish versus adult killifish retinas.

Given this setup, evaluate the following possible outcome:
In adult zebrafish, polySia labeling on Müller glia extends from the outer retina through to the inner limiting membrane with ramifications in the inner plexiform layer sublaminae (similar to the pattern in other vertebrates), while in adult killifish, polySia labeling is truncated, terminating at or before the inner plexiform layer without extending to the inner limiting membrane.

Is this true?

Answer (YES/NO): NO